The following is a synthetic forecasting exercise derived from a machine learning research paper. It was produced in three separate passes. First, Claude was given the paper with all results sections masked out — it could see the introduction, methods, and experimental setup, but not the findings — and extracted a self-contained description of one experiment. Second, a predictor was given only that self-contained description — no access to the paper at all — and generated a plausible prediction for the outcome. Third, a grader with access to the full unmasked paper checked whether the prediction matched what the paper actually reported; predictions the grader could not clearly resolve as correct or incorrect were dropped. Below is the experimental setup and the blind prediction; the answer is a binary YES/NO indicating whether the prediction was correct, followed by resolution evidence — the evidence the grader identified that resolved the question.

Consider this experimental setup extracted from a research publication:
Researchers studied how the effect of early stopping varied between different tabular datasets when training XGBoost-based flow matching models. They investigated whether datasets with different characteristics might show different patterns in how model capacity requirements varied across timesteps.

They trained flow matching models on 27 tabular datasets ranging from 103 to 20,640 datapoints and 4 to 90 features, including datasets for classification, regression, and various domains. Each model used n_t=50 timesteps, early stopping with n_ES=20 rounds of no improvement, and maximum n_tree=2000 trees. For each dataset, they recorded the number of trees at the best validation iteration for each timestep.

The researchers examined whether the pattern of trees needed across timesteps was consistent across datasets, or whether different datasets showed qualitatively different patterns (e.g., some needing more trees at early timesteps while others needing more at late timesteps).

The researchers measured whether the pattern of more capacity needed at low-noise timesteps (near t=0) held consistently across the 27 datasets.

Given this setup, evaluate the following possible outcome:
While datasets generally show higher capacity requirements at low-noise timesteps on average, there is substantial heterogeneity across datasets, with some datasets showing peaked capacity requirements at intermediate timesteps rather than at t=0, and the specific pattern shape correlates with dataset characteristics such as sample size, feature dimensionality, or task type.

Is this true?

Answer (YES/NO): NO